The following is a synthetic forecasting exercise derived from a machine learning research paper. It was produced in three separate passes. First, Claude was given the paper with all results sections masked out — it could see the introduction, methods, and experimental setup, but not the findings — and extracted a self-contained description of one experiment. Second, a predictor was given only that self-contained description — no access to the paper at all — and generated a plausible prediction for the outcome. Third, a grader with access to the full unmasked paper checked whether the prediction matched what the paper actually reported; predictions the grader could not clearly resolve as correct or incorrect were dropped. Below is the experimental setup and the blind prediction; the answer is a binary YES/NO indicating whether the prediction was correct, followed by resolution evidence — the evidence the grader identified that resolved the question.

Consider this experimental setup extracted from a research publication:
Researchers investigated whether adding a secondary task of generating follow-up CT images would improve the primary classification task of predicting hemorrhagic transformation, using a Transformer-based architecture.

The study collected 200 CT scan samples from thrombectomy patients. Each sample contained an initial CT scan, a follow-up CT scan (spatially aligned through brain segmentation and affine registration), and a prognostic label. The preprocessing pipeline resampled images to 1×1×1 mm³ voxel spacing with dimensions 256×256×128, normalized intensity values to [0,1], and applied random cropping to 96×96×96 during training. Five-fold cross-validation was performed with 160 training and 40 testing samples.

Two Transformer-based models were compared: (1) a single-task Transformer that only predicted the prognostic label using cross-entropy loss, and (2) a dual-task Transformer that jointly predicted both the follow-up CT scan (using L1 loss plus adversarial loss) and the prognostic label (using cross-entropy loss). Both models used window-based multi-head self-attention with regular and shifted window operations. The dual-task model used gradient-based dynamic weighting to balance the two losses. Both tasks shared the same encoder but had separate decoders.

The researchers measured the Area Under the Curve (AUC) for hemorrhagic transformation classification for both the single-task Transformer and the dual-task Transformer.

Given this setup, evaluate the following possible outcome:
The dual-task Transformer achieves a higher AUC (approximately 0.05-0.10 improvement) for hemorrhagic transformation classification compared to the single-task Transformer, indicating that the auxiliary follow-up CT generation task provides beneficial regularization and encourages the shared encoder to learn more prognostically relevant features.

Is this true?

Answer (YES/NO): NO